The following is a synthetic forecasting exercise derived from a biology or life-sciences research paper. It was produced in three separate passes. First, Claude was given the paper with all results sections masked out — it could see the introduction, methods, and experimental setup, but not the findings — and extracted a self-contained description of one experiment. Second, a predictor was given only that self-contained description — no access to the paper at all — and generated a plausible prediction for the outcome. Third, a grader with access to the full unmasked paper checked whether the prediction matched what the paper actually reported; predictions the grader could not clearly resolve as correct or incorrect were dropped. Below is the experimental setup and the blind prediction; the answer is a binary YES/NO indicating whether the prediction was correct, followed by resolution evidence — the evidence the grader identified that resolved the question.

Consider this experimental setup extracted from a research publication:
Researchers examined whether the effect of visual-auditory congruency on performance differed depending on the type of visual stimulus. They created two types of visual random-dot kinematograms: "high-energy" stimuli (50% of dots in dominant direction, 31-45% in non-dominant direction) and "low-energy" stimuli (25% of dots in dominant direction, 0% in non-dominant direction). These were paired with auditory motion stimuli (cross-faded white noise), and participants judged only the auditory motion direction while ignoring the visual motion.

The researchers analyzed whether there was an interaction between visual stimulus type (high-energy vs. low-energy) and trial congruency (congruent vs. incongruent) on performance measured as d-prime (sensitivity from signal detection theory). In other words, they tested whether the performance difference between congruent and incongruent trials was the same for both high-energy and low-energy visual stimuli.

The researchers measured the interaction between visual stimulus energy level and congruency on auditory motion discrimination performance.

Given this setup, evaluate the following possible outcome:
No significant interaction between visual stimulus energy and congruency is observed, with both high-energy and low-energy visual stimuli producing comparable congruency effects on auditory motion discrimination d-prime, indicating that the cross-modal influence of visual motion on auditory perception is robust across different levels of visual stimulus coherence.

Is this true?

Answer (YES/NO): NO